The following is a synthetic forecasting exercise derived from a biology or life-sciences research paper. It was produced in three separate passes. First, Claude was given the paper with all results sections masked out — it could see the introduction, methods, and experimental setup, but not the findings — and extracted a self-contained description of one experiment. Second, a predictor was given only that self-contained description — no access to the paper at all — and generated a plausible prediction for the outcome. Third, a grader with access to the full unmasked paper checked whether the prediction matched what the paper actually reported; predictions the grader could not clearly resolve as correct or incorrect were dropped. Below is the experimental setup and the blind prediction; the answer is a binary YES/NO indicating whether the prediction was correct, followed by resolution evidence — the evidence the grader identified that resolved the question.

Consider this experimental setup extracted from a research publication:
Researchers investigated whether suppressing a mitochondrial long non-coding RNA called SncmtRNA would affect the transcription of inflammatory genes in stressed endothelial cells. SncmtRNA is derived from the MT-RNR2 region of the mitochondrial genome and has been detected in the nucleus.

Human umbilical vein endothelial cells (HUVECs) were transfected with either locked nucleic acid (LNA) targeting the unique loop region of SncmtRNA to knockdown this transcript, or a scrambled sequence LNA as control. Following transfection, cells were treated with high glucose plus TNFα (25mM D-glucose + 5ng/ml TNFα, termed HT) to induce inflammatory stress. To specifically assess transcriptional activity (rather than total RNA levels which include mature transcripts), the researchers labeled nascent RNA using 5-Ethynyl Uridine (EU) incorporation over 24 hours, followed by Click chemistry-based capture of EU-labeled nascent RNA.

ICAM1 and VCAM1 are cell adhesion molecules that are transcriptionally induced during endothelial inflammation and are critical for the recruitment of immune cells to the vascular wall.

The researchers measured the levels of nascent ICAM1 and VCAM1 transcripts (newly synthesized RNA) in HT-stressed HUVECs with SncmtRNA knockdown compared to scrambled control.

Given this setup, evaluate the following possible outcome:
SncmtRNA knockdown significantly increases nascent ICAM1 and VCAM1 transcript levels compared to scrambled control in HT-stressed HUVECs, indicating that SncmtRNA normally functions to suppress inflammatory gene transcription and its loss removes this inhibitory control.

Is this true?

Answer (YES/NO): NO